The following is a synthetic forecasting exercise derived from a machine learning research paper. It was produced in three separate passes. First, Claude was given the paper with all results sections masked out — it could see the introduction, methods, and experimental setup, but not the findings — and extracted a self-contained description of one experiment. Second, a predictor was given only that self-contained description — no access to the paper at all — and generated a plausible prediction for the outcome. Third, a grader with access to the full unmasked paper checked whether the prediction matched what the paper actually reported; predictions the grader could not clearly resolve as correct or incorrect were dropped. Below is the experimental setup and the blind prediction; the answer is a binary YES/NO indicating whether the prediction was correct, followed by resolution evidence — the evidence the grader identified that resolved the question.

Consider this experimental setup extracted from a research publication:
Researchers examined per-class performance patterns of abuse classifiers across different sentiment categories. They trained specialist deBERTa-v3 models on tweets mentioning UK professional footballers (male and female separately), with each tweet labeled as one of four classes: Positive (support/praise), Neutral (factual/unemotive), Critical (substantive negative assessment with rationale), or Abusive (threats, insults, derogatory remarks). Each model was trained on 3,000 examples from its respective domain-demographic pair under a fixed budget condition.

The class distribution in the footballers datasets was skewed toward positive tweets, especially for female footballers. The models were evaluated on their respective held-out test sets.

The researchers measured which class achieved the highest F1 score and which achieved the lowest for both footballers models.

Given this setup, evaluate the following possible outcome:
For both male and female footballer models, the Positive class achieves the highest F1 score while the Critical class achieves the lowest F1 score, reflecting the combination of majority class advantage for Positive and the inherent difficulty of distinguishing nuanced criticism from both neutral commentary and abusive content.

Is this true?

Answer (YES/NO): YES